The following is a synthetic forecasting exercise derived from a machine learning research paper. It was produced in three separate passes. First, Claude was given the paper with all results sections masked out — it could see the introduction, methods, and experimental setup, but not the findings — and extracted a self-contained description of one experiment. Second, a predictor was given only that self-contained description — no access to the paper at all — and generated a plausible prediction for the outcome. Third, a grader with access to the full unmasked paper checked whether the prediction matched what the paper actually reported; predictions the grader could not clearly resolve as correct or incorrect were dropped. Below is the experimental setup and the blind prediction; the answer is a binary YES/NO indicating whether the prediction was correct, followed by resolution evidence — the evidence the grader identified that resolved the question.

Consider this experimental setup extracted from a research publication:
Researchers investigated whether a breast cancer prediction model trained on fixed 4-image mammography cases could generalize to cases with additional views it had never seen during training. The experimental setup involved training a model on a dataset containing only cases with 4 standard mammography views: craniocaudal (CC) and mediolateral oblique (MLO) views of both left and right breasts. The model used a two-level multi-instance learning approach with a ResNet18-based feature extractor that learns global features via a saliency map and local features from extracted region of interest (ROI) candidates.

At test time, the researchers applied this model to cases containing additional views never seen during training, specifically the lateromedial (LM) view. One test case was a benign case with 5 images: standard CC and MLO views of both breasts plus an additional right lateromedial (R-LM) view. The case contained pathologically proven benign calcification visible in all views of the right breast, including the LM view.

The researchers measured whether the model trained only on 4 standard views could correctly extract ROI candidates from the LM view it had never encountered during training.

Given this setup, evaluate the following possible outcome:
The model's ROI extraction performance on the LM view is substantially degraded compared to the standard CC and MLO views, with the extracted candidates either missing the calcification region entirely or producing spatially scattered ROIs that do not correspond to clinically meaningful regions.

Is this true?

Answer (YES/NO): NO